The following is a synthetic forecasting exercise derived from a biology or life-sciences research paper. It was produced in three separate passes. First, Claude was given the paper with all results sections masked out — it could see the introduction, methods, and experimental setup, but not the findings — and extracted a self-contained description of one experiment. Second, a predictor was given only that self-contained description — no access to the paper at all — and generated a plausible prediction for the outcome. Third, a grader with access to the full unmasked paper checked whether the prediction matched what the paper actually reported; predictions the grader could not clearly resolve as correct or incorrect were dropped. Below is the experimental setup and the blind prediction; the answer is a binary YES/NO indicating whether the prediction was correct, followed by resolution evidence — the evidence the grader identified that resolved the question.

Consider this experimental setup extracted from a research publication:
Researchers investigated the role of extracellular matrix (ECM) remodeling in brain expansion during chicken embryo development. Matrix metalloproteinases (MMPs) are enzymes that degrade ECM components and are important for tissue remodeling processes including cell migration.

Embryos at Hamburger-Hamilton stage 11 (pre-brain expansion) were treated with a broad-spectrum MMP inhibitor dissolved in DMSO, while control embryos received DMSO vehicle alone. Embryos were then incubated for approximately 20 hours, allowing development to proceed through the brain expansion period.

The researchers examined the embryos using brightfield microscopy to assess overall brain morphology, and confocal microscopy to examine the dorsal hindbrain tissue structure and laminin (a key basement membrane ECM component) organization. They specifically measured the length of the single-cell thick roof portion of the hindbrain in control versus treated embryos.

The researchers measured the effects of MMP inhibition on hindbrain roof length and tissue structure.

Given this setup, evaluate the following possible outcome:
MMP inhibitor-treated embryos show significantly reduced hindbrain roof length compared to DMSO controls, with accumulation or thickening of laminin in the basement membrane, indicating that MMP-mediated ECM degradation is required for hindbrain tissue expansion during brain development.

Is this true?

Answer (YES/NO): NO